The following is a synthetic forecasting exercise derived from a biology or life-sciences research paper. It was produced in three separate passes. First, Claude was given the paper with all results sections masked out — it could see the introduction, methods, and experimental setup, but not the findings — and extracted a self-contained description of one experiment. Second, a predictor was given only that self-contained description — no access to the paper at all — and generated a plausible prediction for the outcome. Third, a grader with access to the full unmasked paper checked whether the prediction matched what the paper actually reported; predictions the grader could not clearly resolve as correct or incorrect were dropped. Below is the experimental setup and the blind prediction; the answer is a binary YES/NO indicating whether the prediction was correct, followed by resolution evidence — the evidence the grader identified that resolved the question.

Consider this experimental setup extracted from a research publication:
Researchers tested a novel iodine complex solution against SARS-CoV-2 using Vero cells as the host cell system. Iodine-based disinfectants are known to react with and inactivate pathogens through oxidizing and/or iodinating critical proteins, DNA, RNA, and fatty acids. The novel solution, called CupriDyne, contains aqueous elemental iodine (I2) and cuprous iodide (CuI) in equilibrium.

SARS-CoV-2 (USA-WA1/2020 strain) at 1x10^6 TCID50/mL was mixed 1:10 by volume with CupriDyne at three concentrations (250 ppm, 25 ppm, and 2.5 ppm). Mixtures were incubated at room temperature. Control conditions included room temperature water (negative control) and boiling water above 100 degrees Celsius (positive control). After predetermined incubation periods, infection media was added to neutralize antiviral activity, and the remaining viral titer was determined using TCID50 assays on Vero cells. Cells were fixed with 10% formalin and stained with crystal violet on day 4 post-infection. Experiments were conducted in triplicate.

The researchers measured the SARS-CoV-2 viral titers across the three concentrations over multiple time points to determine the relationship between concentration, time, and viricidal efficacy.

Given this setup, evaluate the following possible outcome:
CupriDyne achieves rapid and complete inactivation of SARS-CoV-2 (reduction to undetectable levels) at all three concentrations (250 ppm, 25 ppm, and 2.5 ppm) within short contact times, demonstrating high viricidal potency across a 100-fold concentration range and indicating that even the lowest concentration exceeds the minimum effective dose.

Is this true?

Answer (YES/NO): NO